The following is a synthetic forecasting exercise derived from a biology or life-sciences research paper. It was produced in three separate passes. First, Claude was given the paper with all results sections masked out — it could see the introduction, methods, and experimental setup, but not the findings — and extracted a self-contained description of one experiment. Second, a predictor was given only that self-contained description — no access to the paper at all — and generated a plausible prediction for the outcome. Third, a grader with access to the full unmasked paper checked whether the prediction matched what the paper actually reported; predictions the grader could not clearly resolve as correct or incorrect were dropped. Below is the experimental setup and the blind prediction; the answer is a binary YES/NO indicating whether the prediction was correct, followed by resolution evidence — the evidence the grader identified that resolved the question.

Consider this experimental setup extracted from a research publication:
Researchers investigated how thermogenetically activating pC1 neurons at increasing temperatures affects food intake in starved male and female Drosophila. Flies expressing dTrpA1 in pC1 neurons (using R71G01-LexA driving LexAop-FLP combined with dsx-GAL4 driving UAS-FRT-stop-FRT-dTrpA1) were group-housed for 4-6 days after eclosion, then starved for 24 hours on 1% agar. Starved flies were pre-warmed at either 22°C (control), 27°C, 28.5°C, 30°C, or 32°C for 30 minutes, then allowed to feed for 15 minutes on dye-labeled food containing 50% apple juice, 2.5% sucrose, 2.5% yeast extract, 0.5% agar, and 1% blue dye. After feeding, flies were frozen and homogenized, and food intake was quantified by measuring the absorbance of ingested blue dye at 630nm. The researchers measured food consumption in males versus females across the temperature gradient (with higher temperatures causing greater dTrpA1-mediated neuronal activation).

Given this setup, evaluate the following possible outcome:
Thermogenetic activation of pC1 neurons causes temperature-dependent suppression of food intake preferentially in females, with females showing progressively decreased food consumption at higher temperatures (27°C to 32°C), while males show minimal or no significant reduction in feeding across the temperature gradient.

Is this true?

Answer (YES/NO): NO